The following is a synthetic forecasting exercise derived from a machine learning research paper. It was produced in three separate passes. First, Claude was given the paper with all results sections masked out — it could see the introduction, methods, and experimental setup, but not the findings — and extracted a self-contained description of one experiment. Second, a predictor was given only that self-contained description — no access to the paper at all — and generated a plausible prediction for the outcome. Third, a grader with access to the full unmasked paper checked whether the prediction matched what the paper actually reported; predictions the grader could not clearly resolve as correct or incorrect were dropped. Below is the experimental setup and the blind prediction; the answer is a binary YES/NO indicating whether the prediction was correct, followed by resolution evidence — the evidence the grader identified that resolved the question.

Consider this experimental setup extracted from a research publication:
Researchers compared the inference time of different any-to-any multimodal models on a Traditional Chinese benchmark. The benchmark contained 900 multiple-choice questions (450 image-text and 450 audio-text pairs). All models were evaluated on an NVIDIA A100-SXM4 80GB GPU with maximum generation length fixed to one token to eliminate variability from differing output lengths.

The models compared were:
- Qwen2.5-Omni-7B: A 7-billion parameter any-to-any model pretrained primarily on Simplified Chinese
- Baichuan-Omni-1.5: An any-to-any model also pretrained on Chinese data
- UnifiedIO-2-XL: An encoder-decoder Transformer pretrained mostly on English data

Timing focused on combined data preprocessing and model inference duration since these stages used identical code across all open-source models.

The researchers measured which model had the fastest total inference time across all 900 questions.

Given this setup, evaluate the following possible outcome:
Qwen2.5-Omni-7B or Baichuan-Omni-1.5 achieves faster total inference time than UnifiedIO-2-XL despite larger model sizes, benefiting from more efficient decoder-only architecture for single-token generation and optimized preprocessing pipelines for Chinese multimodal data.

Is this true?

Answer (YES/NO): NO